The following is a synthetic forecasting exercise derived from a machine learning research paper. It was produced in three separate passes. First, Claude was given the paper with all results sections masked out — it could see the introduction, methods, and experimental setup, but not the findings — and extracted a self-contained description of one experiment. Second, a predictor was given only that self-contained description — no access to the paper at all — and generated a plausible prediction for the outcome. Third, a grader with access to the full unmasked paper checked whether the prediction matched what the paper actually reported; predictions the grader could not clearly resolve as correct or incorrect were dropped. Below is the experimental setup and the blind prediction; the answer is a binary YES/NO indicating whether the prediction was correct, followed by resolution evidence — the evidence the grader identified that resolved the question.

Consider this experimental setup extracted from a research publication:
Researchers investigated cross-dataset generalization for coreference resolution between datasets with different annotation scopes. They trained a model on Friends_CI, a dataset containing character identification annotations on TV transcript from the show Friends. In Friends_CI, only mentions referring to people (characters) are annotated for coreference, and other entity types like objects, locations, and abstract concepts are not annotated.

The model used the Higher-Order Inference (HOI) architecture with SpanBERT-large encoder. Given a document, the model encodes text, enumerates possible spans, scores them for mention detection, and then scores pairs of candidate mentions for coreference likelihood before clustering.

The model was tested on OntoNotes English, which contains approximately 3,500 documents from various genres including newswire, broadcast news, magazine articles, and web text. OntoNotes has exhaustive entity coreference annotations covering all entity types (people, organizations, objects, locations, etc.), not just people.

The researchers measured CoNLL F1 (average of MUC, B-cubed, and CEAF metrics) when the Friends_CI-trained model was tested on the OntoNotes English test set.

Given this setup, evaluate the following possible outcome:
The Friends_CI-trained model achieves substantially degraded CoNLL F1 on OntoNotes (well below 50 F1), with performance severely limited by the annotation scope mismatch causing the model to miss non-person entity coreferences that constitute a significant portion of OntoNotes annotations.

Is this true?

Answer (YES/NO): YES